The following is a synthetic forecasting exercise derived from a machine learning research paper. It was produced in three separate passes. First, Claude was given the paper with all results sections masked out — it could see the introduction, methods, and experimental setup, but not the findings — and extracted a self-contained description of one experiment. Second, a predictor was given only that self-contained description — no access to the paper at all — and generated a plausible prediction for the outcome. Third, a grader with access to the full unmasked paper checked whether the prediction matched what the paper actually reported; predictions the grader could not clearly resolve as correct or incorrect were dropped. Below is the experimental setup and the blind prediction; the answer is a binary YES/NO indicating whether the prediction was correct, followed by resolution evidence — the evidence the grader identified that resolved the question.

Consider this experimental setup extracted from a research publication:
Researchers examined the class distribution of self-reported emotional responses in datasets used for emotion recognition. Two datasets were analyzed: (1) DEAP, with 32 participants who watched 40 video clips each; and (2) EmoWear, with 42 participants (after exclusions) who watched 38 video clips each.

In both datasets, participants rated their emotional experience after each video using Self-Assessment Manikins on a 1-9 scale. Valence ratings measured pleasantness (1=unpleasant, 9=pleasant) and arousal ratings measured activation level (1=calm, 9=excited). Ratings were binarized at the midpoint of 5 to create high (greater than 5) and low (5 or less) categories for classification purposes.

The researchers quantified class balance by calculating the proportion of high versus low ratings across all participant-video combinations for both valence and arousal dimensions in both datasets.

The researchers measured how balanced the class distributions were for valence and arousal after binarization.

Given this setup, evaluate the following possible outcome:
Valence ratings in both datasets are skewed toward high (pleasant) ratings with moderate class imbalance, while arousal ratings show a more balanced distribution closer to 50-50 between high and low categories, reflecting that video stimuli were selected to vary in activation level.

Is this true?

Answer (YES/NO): NO